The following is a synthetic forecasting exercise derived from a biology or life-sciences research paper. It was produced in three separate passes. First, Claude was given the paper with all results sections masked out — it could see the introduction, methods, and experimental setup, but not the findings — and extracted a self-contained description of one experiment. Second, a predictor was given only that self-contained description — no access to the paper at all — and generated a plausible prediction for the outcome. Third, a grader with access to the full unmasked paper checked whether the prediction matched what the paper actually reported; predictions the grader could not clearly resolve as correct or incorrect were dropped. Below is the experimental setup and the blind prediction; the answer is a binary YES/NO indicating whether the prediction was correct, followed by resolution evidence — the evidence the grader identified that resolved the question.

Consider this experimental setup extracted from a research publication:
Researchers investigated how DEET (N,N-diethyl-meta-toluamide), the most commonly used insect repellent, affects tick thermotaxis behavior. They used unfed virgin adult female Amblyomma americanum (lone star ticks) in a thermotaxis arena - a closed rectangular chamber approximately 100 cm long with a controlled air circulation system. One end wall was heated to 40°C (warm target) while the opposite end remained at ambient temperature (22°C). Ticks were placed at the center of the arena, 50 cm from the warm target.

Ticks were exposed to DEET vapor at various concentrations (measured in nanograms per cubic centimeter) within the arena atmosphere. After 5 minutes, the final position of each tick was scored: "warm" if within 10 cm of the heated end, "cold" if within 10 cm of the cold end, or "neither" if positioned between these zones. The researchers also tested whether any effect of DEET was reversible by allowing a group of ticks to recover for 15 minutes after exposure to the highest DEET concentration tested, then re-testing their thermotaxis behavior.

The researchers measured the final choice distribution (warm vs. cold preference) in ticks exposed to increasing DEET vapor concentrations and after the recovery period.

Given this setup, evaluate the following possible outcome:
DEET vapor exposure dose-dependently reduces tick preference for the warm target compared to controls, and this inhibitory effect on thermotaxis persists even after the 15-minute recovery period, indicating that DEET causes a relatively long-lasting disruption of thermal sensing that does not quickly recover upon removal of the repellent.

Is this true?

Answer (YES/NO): NO